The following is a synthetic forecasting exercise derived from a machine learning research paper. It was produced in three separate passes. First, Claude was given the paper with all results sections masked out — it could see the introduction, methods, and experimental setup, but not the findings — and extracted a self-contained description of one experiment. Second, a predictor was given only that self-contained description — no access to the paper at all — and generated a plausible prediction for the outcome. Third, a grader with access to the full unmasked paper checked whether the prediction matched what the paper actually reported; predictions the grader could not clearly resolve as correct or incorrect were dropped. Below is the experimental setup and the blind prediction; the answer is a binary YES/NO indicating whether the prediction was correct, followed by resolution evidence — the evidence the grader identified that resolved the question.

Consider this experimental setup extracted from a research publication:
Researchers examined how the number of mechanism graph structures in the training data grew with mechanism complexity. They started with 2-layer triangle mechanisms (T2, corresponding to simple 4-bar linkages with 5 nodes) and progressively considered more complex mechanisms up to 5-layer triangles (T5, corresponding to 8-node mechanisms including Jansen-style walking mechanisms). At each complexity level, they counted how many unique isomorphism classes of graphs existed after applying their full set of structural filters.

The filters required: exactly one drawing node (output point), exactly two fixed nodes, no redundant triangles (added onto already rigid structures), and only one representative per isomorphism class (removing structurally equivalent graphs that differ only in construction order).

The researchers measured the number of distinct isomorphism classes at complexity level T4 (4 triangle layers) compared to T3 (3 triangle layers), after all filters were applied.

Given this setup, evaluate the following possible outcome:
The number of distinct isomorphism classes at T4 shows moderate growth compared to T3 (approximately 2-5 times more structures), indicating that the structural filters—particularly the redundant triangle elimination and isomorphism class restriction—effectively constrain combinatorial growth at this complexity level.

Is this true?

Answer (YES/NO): NO